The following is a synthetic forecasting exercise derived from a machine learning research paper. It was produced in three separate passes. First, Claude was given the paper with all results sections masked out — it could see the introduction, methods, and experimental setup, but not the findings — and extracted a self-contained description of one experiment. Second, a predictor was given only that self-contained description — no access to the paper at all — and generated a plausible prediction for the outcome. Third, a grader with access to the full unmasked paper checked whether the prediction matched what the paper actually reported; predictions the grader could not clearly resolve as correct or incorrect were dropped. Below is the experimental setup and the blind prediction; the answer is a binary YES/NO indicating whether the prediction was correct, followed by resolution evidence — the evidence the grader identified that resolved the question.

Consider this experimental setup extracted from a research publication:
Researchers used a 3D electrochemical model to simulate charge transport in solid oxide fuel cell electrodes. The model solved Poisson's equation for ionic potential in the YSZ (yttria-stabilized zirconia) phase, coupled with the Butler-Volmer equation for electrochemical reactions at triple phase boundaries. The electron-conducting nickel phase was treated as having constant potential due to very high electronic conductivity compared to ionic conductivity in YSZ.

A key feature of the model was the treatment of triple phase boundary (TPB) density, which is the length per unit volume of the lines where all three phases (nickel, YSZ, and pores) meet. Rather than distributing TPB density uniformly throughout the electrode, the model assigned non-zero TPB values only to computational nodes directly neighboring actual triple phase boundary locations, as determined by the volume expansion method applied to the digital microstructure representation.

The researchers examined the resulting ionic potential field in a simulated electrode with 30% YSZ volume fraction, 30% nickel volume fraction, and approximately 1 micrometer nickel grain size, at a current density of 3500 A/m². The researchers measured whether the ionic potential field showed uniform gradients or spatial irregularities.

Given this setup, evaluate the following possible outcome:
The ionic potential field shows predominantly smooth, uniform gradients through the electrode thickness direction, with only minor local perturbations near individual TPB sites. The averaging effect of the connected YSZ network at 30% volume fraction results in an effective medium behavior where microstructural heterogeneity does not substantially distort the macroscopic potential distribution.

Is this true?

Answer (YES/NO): NO